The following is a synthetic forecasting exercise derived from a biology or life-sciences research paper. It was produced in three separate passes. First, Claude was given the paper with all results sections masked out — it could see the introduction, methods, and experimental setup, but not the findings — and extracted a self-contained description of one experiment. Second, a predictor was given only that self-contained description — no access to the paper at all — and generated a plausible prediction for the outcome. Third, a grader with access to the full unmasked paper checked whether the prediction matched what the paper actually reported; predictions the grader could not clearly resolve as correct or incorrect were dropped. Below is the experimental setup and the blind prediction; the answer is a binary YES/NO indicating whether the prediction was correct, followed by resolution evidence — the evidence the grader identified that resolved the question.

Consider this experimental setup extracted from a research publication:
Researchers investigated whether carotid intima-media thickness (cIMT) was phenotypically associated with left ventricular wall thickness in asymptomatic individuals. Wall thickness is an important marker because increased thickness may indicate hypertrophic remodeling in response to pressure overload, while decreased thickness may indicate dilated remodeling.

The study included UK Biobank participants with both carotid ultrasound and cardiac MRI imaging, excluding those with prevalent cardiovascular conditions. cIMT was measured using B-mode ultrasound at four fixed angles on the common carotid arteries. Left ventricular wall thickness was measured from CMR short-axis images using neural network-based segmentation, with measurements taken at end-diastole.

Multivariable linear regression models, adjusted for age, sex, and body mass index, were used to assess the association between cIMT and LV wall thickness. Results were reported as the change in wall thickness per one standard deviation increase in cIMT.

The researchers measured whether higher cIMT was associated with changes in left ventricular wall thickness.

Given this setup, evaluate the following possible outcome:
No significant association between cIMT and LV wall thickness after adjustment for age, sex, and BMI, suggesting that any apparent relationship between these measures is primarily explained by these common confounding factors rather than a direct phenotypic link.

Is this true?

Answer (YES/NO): NO